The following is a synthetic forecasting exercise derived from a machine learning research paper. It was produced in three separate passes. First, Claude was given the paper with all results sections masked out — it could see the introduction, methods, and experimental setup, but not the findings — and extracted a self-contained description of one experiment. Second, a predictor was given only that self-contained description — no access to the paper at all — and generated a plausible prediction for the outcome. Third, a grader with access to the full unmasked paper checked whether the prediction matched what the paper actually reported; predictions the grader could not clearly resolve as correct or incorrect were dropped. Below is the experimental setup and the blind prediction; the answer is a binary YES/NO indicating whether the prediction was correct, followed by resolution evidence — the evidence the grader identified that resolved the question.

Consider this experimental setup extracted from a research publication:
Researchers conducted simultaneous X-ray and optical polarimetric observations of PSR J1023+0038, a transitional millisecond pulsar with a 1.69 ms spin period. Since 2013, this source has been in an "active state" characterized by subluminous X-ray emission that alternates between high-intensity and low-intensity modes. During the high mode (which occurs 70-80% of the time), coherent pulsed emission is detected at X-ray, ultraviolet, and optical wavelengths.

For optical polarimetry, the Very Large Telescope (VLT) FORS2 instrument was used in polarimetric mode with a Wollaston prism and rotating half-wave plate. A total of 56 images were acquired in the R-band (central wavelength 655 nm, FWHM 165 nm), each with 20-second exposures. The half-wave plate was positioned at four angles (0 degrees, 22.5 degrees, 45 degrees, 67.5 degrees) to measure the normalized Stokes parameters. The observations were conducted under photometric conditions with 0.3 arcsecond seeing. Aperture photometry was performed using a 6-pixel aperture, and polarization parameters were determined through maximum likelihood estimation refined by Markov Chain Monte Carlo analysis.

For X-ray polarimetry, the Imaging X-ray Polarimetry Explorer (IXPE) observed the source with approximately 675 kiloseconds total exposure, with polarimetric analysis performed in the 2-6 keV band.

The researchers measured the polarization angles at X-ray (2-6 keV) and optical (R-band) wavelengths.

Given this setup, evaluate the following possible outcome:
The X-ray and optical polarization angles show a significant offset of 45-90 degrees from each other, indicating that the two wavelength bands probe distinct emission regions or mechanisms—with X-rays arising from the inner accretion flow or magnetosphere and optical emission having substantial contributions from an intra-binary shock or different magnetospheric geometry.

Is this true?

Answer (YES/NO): NO